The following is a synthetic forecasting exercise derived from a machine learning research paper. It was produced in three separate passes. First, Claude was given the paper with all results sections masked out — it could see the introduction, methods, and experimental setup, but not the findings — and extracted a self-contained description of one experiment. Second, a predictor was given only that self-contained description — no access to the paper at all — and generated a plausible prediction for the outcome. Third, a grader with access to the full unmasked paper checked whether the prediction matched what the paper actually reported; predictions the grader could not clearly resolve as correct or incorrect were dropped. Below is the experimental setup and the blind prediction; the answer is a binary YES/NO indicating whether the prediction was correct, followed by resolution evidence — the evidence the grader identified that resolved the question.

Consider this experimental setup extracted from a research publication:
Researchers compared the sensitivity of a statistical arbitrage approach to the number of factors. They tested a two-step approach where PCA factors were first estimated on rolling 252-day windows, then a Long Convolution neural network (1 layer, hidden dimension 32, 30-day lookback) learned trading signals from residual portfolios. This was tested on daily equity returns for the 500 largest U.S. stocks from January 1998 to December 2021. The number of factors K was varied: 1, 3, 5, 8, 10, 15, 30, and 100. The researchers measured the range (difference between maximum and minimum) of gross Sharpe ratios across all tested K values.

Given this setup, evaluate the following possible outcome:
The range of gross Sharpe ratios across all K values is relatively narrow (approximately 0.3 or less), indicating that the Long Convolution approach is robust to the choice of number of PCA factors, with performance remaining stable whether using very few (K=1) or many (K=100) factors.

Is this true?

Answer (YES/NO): NO